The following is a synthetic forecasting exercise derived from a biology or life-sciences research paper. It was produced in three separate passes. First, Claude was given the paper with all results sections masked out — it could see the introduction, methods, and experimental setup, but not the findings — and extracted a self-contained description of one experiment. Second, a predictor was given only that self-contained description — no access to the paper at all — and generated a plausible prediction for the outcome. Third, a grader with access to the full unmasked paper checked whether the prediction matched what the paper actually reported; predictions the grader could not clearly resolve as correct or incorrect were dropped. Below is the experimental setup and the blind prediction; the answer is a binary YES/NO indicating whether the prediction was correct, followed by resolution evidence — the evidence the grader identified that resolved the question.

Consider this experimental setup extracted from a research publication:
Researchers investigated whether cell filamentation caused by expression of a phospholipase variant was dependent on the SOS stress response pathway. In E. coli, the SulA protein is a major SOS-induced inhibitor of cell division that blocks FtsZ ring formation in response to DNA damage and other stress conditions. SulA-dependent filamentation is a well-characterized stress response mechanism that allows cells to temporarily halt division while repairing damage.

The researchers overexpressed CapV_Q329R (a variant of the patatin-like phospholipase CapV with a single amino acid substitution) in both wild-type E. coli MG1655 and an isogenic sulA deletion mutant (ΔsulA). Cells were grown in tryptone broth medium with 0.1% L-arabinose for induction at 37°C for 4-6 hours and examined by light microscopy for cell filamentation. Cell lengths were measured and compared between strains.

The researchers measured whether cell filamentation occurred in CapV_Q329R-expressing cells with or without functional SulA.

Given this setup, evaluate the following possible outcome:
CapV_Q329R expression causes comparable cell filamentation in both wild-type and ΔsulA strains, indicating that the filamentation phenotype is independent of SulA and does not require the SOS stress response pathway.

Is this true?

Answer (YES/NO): YES